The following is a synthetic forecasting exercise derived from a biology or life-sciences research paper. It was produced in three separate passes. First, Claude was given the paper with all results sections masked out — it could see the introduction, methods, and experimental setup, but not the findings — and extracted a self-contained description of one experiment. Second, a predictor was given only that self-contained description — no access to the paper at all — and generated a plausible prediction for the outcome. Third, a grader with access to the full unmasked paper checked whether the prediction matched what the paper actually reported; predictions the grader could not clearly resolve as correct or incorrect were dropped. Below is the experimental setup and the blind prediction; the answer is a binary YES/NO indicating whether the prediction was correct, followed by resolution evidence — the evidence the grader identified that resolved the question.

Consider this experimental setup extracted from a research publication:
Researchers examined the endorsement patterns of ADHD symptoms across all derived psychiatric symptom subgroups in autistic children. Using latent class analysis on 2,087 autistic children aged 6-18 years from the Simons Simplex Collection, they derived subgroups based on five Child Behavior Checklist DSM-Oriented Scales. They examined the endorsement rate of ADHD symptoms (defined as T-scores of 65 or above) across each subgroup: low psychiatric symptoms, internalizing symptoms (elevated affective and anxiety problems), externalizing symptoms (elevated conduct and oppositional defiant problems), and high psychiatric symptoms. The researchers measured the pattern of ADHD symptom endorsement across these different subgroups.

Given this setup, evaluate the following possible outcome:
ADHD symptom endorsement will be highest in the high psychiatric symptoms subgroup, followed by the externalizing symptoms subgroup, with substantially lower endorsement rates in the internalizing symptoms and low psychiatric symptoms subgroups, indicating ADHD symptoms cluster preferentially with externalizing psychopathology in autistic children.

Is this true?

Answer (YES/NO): NO